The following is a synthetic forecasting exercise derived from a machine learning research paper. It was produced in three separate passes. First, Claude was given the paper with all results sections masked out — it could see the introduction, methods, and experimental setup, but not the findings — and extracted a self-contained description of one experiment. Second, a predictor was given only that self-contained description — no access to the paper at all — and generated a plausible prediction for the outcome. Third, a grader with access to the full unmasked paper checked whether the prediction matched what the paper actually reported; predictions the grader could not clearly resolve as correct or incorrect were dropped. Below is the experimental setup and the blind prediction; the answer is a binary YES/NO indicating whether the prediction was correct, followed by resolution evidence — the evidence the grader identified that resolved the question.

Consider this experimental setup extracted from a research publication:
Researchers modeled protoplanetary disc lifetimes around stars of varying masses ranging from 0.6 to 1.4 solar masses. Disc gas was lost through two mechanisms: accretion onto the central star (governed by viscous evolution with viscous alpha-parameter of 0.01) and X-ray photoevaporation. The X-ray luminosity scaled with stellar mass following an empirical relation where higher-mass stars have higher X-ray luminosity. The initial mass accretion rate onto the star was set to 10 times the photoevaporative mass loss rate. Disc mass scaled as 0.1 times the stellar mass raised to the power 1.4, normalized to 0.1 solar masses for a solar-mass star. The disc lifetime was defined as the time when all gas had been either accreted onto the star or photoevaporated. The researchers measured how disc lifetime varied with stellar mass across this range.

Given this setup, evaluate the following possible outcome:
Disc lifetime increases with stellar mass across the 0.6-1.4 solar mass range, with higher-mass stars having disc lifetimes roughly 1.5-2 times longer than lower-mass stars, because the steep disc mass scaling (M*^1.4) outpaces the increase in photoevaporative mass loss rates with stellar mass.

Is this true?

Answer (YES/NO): YES